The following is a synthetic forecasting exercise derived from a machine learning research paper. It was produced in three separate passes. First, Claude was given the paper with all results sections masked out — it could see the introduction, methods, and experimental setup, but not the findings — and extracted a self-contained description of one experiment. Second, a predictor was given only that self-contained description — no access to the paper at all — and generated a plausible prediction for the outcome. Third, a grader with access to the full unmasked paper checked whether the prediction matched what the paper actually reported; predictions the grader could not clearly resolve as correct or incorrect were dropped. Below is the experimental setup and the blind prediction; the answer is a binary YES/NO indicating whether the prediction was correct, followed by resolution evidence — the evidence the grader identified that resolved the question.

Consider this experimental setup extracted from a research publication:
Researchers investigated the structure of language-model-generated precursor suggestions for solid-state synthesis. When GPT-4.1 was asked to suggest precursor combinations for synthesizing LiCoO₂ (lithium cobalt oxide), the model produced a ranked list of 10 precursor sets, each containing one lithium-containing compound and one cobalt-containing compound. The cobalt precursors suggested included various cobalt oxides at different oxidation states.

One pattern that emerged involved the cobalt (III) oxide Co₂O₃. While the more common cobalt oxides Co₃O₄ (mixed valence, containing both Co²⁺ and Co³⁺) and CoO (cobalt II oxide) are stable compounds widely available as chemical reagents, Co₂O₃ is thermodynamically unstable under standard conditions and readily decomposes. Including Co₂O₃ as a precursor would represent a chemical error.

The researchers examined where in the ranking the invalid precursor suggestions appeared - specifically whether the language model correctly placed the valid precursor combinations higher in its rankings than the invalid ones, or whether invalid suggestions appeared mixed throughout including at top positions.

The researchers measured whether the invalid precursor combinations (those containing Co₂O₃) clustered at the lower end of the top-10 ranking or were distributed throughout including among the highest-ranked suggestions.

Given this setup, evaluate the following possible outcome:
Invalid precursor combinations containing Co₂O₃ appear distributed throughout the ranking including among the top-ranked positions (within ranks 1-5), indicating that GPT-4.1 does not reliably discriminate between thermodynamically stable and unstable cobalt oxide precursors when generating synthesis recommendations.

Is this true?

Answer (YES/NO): YES